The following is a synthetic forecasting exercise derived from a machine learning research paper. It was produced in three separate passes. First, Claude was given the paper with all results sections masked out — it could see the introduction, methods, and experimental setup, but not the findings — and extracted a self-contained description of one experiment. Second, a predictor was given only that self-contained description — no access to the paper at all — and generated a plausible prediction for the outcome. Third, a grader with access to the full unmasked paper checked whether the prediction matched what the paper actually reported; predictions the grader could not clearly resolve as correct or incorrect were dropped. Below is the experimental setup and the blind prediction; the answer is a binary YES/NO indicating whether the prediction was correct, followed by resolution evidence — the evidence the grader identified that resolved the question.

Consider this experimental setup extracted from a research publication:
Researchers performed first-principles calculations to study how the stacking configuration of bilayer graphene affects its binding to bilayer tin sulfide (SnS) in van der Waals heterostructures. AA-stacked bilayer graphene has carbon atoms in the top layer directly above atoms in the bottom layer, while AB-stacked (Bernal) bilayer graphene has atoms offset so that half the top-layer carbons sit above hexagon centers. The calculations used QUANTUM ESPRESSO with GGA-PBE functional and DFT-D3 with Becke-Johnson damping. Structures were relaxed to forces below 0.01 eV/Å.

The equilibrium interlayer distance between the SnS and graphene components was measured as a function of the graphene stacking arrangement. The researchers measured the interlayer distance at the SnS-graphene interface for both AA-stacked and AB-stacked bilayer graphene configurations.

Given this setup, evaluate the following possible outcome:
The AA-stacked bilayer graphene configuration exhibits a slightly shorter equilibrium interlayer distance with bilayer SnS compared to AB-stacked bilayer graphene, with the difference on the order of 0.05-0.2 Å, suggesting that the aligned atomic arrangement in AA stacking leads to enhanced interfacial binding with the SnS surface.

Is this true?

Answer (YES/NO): NO